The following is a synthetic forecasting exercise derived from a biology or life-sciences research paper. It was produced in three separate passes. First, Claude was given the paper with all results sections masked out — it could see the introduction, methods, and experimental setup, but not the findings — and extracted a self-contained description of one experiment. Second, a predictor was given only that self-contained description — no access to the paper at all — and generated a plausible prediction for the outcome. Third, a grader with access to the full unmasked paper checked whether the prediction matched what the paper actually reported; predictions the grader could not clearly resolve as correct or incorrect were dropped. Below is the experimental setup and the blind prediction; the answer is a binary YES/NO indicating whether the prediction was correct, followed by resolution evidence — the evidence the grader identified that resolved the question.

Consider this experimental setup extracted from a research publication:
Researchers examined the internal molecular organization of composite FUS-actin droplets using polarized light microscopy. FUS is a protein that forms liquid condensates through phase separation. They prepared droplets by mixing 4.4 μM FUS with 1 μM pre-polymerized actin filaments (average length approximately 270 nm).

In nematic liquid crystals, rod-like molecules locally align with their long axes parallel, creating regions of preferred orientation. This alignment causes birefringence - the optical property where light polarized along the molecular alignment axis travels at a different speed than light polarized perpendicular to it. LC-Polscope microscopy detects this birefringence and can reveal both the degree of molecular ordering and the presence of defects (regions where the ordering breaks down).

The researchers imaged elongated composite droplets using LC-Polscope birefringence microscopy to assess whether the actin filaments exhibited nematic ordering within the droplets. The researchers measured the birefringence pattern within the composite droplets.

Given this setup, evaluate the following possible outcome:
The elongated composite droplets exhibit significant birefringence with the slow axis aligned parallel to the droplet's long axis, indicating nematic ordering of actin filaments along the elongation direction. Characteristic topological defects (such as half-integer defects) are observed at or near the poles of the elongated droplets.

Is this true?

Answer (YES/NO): NO